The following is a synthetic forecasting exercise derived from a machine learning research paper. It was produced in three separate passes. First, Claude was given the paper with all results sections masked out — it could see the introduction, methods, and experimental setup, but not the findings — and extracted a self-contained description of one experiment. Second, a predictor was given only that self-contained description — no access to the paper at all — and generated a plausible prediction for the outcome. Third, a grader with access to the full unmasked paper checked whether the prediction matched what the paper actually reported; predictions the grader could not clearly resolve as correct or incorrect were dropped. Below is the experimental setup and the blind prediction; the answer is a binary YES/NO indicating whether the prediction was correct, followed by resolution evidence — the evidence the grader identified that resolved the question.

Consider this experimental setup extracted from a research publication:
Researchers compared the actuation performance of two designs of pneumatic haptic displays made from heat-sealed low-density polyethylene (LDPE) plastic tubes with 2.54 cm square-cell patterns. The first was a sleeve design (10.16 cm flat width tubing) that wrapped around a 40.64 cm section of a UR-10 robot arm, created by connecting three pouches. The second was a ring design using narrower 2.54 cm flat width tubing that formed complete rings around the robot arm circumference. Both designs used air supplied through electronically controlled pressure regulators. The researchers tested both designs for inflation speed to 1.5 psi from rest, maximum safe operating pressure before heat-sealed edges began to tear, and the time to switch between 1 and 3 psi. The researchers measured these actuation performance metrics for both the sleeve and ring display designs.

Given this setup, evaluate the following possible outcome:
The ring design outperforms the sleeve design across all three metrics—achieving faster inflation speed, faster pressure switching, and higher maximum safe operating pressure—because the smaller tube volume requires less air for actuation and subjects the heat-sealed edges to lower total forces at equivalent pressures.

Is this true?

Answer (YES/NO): YES